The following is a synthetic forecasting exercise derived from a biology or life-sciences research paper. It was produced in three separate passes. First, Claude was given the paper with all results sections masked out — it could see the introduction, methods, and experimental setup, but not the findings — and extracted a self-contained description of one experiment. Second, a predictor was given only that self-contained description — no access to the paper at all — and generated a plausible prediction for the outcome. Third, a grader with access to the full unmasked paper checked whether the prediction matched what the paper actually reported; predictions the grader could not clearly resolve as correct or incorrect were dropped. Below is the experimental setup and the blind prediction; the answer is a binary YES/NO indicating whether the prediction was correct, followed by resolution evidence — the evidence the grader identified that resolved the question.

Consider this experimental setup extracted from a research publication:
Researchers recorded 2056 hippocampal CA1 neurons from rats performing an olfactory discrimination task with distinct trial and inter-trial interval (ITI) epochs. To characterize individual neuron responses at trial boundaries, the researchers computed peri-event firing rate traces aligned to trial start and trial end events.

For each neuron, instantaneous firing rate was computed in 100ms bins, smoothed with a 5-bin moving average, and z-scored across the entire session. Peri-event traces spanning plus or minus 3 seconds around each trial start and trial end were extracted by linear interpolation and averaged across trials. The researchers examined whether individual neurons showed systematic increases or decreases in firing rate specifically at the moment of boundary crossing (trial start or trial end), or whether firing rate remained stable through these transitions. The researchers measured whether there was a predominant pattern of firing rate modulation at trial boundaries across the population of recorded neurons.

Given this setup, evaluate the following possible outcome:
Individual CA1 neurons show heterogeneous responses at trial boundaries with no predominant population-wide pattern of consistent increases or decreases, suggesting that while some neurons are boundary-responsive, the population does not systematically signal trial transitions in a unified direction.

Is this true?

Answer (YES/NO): NO